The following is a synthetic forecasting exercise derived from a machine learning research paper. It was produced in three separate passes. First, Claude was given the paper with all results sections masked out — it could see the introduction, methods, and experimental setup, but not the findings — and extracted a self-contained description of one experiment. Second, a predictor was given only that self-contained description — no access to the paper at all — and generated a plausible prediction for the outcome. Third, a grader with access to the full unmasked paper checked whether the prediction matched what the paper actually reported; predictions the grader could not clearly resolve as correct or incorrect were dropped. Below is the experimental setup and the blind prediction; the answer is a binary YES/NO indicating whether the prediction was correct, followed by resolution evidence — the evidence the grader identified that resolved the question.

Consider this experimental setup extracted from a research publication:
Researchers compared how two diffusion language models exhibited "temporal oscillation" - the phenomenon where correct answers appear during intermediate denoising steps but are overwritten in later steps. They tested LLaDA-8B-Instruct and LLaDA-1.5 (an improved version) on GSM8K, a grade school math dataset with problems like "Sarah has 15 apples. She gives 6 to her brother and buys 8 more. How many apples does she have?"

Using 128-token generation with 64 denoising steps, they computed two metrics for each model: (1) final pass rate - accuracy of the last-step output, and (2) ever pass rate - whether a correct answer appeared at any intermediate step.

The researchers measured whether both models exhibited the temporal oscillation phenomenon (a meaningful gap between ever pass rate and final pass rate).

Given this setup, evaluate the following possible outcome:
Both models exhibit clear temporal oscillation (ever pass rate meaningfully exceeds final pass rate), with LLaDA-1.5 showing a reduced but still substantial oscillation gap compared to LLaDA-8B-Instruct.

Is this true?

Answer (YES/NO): NO